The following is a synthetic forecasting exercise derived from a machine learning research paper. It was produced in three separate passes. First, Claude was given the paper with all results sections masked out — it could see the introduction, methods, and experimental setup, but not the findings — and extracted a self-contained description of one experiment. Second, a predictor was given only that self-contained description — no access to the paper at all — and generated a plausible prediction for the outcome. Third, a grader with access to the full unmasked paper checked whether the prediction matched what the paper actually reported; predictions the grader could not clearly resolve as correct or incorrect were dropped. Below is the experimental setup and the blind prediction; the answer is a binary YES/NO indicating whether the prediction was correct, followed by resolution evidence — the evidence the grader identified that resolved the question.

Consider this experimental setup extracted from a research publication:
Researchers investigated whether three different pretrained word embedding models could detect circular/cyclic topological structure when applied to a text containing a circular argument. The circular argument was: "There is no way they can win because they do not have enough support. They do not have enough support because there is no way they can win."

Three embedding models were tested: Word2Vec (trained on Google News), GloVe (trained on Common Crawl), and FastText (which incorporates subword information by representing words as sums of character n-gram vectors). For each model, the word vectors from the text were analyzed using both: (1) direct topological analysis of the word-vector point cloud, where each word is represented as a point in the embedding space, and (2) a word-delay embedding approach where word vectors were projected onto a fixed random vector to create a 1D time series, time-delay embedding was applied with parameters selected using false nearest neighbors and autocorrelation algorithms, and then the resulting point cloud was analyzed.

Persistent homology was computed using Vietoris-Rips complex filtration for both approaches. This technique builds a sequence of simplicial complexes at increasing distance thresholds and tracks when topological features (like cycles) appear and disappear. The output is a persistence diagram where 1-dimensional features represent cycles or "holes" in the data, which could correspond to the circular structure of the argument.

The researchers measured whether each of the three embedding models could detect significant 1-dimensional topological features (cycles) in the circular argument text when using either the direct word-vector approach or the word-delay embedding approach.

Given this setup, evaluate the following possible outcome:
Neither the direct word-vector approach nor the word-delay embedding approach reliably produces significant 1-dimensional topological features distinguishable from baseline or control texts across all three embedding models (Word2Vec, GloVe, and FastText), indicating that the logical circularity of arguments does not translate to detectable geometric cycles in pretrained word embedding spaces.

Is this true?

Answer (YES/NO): NO